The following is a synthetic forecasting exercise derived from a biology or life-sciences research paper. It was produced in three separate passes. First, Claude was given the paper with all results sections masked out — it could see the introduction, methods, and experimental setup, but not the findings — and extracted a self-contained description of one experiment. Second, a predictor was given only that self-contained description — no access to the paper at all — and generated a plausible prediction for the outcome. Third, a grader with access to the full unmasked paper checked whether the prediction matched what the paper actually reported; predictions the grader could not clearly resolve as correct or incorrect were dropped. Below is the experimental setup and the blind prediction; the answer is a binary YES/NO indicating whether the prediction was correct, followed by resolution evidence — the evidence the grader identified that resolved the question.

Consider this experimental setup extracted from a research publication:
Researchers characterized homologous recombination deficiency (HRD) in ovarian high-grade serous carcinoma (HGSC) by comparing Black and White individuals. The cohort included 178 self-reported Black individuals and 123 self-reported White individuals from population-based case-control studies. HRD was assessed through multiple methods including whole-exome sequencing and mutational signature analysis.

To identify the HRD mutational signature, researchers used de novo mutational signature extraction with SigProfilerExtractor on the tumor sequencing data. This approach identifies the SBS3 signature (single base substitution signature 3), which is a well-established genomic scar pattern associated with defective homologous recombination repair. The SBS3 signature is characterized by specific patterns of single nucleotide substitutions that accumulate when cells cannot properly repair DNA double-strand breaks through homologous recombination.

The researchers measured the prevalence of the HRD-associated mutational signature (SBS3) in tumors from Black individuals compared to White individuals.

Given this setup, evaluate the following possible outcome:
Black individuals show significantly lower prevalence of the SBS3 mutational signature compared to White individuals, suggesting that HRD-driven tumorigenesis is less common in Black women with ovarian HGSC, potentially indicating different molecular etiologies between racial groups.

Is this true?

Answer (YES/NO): NO